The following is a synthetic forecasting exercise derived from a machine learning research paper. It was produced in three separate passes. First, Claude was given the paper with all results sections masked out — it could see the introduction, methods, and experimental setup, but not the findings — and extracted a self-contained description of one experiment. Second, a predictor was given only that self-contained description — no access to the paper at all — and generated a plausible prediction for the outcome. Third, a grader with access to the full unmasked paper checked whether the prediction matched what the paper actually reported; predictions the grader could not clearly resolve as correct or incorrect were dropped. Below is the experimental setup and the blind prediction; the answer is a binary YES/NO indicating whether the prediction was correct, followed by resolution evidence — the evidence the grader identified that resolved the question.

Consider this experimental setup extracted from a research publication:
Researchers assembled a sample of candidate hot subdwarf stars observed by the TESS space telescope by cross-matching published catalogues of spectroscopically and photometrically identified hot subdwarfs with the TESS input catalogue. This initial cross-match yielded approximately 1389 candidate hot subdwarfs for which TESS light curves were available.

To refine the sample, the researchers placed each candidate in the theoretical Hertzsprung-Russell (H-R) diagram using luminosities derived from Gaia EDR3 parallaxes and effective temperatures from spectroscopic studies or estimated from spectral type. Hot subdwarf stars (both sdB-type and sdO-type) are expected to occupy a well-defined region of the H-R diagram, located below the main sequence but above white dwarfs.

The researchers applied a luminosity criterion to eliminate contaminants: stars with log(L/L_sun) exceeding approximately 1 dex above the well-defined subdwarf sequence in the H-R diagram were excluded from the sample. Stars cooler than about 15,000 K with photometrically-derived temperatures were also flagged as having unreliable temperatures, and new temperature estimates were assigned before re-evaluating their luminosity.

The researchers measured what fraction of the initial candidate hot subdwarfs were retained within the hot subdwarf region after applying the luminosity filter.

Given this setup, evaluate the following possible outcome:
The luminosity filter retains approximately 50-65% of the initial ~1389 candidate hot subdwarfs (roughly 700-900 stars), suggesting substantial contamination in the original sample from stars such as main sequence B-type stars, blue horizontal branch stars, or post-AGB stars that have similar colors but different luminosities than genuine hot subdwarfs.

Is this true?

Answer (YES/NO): NO